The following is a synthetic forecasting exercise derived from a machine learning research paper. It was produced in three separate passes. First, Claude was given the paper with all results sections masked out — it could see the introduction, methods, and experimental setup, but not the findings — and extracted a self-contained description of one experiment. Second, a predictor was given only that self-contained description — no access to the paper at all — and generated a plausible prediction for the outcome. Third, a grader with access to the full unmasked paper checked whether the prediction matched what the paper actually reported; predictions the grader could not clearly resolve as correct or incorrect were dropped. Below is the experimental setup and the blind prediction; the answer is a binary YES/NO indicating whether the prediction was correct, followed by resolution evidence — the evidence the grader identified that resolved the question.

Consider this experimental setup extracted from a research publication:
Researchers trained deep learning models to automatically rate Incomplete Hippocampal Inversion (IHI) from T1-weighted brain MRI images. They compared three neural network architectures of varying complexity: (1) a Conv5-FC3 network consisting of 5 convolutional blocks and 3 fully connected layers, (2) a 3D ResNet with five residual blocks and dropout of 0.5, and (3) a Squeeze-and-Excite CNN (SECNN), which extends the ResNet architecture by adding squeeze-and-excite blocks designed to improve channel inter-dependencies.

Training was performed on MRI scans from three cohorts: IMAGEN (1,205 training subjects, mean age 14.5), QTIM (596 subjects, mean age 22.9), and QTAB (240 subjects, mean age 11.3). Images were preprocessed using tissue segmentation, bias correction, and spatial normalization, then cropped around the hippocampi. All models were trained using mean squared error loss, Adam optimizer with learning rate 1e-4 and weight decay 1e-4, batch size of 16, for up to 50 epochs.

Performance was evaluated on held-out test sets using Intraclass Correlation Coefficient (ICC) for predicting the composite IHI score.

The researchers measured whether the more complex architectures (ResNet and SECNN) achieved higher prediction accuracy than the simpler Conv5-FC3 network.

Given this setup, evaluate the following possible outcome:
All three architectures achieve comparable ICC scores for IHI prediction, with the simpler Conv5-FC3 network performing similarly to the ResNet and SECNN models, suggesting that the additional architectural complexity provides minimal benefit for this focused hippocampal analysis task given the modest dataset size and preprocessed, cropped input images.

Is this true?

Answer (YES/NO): YES